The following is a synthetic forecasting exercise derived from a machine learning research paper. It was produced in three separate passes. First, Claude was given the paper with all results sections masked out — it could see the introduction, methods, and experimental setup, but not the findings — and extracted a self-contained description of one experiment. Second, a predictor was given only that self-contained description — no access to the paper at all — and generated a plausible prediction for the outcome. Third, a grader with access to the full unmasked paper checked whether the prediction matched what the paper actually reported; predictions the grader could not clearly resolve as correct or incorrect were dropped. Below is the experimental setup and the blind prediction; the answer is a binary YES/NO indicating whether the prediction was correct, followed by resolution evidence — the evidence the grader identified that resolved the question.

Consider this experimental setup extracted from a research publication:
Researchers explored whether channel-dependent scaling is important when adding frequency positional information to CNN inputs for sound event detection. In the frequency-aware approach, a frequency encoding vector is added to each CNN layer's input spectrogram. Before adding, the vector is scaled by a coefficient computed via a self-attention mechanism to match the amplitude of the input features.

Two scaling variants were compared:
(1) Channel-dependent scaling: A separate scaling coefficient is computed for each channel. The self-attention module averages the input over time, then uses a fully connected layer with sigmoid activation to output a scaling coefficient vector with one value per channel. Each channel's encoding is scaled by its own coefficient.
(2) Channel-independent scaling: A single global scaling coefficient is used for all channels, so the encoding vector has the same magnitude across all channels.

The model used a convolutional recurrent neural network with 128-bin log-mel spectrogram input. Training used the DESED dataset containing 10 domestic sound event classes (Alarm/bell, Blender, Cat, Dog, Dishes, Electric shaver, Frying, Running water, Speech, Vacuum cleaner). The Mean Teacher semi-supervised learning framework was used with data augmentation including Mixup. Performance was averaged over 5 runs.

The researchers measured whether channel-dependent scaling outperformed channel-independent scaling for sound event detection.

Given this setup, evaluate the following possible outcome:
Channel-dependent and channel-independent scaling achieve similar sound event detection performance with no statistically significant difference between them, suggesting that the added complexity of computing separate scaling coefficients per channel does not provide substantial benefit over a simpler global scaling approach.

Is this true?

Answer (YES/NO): NO